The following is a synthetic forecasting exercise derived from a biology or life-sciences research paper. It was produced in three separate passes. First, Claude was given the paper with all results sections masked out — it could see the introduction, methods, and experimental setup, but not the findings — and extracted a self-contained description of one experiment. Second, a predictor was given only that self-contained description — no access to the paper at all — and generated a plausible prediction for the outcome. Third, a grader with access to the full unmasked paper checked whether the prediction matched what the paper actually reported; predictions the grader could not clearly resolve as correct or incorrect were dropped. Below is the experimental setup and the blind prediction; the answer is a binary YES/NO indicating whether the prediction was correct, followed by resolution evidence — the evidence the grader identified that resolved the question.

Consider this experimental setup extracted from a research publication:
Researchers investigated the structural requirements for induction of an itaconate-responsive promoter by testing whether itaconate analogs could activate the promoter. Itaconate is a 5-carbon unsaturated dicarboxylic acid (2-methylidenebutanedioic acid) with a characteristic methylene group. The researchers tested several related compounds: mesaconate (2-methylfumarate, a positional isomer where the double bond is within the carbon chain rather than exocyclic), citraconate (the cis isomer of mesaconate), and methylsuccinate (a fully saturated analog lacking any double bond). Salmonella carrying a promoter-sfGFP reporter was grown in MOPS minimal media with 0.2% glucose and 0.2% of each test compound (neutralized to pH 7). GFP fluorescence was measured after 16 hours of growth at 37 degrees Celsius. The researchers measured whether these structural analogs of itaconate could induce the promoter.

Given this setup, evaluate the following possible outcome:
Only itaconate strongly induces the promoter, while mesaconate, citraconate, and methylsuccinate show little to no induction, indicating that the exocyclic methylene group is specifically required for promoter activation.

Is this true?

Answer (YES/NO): NO